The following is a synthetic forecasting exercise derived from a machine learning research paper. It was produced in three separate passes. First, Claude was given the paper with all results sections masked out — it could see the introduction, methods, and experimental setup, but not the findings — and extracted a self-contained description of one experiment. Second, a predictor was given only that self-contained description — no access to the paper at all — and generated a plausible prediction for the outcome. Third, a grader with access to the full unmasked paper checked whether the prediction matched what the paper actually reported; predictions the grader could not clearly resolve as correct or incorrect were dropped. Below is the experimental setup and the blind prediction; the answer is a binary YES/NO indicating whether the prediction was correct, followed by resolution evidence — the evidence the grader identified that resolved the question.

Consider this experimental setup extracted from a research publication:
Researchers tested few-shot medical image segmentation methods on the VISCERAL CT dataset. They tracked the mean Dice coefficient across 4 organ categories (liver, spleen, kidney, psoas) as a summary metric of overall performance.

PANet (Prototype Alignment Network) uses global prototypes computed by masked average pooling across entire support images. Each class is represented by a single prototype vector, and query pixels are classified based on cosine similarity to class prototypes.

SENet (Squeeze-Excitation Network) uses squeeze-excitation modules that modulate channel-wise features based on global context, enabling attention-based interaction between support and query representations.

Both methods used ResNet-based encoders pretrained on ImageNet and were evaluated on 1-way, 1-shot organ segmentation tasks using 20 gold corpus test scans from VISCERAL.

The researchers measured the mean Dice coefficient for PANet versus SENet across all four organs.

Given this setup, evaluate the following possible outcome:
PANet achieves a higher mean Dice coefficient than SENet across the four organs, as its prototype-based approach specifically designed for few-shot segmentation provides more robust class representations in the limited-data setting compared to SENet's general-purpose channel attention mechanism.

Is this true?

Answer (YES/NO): NO